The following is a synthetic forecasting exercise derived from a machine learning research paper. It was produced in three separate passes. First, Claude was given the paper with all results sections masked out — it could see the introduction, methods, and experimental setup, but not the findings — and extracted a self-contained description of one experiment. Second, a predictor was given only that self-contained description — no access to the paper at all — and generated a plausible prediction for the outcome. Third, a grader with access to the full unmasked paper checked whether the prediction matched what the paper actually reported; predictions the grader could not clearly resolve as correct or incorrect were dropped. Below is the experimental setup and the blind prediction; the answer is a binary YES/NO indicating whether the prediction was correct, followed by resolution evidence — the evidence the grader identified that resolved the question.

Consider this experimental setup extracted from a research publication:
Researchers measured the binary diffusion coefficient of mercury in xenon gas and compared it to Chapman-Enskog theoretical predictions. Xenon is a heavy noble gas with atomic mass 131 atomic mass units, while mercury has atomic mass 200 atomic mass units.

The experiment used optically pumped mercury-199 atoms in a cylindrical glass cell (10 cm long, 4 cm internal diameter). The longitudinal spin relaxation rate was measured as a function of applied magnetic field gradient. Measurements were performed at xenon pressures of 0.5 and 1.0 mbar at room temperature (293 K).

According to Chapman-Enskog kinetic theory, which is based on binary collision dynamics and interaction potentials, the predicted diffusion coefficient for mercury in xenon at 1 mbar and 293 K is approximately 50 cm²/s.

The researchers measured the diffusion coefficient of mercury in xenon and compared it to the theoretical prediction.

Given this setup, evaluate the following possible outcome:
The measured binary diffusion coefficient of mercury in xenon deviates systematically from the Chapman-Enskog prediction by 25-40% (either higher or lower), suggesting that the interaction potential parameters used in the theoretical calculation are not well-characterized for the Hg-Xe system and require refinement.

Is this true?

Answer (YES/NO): NO